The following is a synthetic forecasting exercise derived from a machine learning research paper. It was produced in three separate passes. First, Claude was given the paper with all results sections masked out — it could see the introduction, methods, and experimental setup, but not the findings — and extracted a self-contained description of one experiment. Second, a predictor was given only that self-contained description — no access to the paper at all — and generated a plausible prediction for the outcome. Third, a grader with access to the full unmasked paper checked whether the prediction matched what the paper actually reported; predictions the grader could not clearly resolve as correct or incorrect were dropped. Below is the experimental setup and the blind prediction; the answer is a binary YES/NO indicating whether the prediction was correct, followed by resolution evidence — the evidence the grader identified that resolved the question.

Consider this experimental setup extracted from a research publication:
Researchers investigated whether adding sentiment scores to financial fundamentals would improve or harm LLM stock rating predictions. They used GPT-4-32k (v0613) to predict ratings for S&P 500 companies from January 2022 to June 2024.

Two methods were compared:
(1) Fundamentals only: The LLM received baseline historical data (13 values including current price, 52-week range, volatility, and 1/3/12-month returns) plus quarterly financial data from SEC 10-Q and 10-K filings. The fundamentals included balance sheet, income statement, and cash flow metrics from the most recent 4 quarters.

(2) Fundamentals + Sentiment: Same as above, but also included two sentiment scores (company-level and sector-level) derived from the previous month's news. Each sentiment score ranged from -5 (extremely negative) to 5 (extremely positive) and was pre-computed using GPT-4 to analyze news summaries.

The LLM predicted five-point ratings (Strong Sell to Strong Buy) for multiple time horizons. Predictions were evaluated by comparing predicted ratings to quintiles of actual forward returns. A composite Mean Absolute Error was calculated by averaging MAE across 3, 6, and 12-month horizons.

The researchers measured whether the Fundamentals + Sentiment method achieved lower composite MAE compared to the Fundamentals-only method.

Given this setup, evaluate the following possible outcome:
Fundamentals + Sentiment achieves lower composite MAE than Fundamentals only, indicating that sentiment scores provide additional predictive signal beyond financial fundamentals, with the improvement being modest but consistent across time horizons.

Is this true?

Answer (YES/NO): NO